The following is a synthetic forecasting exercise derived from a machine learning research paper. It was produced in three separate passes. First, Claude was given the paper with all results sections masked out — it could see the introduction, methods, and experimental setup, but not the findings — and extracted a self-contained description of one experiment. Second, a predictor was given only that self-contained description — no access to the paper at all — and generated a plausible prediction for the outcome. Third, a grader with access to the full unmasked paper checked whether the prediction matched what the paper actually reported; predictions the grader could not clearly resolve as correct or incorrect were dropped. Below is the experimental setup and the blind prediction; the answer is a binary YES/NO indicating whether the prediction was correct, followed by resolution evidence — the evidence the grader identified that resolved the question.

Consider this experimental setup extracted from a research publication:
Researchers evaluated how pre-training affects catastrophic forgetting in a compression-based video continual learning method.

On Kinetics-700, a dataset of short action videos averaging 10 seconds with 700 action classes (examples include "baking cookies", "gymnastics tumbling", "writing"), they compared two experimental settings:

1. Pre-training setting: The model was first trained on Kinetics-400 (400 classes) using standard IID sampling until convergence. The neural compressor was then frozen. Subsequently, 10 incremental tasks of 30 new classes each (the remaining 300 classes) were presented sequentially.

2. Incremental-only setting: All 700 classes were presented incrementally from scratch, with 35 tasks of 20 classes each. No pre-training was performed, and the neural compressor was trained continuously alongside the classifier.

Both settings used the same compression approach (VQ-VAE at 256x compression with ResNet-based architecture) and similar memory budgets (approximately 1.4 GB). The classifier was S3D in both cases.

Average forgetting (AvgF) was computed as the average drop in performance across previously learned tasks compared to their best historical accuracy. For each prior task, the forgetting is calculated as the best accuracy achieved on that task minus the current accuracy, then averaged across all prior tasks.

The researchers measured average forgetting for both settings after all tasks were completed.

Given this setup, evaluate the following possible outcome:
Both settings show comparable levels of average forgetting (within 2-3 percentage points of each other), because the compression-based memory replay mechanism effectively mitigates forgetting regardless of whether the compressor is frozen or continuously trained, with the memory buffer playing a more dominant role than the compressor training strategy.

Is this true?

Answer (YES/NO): NO